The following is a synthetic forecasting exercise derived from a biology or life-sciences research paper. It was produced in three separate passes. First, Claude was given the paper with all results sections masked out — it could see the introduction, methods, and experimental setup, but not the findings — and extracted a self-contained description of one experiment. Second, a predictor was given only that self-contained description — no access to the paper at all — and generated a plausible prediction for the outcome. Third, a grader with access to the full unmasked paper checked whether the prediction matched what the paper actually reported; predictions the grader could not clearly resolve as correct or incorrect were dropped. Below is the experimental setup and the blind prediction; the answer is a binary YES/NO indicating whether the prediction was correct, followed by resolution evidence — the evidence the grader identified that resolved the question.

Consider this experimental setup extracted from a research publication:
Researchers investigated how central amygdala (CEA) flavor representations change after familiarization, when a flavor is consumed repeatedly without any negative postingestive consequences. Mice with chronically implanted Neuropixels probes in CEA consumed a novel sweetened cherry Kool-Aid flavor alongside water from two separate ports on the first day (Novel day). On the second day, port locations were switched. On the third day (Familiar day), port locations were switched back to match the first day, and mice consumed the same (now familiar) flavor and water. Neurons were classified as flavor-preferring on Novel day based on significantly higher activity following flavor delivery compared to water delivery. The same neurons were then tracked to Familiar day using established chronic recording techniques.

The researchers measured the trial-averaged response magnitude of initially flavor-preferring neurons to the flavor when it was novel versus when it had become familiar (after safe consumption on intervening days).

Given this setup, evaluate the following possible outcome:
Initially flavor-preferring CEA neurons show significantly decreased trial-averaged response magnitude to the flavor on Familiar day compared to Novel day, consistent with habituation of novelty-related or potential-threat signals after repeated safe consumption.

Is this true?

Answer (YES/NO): YES